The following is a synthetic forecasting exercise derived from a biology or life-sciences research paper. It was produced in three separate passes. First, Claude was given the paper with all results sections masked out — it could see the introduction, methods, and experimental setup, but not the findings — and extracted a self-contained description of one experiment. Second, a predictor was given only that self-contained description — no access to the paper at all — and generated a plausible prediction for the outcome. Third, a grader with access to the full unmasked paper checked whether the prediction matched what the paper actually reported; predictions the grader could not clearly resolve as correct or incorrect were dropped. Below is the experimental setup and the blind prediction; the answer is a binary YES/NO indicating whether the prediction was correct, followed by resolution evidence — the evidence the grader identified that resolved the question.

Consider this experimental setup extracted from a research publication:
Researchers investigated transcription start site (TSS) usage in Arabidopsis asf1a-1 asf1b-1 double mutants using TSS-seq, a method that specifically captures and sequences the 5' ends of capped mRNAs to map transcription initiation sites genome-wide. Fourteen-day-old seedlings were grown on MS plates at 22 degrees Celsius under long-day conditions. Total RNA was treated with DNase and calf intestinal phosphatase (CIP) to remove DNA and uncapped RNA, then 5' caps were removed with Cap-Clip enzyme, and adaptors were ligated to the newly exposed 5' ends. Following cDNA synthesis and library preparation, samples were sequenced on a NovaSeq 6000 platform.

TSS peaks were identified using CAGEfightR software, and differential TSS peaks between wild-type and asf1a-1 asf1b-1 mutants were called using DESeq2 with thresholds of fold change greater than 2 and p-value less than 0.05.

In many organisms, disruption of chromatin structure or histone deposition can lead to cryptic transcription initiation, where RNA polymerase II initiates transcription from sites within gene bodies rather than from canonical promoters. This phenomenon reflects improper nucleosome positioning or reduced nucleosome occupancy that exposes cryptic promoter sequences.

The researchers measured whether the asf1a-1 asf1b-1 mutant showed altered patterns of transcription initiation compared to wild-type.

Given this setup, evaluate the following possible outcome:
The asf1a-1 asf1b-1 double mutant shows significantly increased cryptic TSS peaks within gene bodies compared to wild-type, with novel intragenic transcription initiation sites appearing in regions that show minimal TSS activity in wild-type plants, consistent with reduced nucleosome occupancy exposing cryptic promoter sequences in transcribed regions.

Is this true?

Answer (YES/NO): YES